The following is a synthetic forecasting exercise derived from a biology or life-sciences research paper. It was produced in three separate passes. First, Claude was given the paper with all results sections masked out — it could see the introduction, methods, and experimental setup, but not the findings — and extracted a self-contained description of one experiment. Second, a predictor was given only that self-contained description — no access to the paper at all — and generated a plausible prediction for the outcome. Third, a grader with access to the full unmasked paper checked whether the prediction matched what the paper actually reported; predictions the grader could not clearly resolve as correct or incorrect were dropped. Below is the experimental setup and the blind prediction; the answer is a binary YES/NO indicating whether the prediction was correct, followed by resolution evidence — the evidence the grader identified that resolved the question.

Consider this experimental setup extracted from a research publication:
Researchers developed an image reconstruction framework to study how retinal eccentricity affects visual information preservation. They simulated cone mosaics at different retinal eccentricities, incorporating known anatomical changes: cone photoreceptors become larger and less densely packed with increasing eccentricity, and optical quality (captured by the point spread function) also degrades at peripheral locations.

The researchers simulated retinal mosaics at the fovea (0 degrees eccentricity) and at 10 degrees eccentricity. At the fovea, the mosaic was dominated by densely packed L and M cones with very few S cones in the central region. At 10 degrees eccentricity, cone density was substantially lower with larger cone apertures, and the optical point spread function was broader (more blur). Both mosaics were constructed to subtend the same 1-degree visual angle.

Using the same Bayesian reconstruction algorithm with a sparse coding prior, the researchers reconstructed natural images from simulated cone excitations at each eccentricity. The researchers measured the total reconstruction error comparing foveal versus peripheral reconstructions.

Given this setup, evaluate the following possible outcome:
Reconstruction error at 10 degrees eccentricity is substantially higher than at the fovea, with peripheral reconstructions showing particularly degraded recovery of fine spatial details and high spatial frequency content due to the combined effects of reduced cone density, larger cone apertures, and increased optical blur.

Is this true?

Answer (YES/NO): YES